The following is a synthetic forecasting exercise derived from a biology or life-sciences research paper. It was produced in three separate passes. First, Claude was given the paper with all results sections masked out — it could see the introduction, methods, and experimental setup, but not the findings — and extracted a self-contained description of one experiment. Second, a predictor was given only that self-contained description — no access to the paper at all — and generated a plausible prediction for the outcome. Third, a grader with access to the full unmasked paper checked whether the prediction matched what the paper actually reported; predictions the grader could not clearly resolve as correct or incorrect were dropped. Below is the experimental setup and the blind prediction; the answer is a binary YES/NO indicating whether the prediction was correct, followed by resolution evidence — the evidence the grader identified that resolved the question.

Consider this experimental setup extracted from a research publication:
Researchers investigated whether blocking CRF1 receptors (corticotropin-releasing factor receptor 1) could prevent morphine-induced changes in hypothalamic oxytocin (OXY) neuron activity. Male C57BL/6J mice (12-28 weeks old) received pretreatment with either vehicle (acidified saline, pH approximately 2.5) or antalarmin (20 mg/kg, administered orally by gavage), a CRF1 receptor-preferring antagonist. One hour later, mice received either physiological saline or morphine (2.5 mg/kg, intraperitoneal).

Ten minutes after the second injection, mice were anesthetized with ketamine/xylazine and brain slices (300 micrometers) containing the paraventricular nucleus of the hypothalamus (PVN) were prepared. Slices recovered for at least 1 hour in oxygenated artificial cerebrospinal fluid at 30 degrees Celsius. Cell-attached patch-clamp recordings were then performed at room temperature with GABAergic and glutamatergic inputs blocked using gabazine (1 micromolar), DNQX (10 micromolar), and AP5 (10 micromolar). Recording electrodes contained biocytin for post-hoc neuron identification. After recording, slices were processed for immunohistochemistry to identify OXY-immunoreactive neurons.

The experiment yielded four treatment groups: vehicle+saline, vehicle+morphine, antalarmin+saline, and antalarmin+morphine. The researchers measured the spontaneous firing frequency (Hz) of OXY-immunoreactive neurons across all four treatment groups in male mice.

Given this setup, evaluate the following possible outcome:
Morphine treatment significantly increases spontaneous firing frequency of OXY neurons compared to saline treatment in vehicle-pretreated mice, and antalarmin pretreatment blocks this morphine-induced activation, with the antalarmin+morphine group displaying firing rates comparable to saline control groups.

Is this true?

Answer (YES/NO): YES